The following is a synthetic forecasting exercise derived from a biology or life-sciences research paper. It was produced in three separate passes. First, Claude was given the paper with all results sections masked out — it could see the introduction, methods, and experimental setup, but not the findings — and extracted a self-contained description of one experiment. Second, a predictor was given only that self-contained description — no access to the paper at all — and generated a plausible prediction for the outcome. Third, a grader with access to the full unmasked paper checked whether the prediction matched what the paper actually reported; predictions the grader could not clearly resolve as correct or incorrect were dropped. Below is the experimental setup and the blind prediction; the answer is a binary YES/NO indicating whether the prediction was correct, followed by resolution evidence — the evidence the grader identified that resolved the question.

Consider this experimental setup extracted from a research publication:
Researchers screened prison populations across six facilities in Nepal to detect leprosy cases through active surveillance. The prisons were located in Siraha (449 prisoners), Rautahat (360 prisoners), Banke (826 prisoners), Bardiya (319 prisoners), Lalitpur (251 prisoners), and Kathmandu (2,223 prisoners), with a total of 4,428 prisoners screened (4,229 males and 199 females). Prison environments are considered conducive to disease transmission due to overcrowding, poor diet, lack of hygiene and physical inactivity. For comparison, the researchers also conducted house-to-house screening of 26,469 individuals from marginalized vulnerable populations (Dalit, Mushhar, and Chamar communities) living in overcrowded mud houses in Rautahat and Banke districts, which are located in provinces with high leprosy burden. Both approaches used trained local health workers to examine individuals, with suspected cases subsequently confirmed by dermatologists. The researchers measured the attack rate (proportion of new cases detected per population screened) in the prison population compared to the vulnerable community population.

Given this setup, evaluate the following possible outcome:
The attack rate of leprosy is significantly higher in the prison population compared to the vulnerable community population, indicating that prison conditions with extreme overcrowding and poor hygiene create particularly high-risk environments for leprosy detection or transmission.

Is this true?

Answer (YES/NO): NO